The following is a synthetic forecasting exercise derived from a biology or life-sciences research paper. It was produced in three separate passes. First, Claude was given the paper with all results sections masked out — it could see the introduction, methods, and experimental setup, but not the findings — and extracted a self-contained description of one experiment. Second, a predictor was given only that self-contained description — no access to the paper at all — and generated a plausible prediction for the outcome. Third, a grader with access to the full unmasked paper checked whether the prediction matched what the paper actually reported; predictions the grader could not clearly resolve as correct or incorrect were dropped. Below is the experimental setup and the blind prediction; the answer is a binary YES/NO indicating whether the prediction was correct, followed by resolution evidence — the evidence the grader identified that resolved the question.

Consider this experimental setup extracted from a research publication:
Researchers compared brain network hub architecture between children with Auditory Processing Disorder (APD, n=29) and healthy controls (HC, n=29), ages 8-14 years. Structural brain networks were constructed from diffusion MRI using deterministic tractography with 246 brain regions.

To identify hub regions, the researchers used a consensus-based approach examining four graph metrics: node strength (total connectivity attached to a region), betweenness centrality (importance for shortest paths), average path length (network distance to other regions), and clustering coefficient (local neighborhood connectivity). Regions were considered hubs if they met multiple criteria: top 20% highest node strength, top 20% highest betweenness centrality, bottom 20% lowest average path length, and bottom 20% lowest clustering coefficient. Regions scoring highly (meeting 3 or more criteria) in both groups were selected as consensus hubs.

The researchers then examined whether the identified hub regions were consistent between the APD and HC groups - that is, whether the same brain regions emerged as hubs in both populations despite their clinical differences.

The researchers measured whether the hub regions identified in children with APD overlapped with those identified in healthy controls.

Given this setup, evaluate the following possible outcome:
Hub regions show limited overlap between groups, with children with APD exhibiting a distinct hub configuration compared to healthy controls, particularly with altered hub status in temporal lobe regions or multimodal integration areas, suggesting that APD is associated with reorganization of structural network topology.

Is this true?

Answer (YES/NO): NO